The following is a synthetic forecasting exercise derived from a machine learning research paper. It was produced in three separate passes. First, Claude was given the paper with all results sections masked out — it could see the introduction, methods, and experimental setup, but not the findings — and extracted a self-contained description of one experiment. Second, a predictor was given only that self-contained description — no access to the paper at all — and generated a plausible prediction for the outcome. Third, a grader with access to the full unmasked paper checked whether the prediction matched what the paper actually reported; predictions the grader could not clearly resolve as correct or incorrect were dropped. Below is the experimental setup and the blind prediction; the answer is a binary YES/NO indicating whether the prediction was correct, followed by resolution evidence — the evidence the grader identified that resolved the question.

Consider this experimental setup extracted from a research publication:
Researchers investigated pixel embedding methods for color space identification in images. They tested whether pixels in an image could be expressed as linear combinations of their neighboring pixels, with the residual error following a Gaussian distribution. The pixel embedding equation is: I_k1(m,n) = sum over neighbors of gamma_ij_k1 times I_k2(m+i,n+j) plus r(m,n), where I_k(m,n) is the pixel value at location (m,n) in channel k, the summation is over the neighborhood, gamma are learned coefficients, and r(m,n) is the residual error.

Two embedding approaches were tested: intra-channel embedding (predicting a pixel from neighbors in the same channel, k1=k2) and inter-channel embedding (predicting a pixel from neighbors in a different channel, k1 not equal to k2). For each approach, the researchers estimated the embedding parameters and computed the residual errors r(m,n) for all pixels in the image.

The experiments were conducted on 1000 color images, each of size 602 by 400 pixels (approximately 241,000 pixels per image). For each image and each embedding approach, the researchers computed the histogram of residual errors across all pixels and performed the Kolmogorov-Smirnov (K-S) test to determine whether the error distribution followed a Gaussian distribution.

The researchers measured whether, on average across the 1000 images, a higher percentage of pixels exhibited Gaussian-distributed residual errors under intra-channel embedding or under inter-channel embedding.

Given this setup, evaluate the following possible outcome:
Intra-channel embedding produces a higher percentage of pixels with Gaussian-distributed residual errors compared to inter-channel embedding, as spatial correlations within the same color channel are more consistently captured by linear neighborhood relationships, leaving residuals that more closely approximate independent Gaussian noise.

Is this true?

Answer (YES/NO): NO